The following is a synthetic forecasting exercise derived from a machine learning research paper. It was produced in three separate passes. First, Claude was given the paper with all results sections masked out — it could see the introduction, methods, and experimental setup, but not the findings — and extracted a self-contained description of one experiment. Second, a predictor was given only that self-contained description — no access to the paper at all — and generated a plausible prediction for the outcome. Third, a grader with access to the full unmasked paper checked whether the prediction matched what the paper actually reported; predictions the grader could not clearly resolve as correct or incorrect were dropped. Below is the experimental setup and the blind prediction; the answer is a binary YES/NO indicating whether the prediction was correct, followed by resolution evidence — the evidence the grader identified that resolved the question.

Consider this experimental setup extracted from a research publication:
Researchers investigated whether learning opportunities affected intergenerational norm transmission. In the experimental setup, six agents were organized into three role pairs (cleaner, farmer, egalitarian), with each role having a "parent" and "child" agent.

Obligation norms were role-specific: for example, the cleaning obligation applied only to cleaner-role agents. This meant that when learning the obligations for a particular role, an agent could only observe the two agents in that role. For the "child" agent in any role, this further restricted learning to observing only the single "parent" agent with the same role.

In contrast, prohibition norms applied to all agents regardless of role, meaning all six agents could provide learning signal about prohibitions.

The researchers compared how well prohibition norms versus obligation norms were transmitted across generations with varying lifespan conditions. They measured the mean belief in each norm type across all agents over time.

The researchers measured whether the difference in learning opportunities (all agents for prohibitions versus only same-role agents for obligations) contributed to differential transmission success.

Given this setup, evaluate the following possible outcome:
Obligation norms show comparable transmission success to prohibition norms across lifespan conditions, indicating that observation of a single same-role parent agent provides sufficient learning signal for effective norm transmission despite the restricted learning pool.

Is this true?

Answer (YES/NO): NO